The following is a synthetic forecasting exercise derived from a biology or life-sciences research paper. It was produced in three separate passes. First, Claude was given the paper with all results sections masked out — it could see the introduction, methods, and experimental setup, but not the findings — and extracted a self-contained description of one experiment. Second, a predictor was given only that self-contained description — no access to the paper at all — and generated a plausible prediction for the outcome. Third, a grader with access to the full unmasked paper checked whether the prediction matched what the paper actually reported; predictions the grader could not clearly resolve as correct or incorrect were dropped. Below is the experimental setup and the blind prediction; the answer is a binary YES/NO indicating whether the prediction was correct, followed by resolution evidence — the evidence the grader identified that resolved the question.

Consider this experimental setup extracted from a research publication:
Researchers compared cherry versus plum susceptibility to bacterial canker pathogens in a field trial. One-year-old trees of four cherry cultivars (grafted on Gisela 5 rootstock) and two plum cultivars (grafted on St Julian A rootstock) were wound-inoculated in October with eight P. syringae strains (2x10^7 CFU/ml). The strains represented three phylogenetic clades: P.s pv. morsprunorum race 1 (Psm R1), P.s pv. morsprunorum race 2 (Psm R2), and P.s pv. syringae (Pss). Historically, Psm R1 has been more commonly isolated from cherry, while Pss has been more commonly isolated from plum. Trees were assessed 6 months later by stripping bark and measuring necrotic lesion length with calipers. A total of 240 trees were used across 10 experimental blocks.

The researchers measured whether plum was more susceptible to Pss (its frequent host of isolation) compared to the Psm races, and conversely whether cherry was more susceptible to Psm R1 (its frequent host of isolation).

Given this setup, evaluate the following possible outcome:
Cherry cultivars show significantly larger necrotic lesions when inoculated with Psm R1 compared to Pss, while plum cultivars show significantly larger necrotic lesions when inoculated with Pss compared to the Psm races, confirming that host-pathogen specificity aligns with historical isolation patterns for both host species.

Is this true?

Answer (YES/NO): NO